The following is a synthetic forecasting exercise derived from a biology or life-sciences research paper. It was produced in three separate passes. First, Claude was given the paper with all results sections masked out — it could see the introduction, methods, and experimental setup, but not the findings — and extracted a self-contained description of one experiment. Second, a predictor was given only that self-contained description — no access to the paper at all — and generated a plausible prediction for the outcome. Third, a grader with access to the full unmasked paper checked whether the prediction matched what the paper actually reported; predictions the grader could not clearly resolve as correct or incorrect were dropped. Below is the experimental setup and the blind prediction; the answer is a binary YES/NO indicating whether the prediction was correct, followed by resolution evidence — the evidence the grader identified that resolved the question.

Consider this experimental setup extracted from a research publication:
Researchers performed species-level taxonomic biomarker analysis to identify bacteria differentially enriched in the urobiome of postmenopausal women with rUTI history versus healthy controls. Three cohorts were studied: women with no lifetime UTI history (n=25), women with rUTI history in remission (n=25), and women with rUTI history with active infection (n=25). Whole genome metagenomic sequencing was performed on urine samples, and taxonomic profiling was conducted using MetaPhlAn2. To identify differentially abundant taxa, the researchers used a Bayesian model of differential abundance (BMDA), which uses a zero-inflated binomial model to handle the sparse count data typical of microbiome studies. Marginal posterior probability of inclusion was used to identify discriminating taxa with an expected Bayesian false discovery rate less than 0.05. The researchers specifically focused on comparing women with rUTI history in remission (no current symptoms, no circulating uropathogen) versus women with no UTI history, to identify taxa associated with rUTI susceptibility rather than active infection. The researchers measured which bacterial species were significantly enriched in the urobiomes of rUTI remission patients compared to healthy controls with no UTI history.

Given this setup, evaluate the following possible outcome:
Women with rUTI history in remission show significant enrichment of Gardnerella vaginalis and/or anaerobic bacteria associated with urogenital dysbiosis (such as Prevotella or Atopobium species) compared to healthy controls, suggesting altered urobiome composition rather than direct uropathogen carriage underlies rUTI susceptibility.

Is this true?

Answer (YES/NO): NO